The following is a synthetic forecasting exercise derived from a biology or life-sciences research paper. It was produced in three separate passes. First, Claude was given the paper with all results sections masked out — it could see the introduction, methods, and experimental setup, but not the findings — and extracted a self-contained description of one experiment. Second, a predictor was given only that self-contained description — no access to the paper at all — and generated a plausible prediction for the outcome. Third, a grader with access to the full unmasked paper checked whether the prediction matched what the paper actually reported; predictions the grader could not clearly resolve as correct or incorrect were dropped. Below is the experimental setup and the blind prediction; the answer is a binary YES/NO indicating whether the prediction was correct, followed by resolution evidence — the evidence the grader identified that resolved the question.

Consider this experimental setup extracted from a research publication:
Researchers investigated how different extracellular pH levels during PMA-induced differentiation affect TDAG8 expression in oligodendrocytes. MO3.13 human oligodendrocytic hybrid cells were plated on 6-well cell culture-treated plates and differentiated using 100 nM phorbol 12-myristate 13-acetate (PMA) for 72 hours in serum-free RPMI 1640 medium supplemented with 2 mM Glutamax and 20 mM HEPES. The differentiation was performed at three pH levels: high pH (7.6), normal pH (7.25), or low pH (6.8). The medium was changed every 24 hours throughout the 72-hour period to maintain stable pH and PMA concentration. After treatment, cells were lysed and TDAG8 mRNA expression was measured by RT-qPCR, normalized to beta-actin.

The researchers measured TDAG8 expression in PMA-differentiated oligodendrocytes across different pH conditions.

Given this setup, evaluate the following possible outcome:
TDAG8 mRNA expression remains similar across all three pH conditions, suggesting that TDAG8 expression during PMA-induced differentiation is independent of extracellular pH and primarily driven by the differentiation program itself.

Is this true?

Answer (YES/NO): YES